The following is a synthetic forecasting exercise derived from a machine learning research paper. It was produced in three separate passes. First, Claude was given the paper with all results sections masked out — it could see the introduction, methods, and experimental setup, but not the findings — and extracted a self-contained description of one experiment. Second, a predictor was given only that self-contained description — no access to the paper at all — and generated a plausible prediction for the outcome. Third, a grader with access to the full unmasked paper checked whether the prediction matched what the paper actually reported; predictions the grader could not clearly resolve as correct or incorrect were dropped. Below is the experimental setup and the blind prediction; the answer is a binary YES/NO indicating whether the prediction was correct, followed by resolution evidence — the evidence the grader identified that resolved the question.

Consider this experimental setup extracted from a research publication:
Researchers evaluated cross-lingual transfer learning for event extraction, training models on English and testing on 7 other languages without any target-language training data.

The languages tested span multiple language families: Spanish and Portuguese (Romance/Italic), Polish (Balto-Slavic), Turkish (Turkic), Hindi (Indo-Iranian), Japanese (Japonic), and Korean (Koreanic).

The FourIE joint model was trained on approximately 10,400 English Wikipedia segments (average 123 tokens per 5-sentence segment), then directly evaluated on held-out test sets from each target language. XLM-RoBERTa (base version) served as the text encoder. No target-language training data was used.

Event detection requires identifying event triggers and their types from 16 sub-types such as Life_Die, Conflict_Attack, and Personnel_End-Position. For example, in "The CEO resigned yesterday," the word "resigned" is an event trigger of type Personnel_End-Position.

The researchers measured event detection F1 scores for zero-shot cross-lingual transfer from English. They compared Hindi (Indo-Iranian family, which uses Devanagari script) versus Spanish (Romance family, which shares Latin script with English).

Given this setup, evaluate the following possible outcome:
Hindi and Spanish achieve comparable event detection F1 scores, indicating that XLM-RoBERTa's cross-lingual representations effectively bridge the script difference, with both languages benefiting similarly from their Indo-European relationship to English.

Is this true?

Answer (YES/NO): YES